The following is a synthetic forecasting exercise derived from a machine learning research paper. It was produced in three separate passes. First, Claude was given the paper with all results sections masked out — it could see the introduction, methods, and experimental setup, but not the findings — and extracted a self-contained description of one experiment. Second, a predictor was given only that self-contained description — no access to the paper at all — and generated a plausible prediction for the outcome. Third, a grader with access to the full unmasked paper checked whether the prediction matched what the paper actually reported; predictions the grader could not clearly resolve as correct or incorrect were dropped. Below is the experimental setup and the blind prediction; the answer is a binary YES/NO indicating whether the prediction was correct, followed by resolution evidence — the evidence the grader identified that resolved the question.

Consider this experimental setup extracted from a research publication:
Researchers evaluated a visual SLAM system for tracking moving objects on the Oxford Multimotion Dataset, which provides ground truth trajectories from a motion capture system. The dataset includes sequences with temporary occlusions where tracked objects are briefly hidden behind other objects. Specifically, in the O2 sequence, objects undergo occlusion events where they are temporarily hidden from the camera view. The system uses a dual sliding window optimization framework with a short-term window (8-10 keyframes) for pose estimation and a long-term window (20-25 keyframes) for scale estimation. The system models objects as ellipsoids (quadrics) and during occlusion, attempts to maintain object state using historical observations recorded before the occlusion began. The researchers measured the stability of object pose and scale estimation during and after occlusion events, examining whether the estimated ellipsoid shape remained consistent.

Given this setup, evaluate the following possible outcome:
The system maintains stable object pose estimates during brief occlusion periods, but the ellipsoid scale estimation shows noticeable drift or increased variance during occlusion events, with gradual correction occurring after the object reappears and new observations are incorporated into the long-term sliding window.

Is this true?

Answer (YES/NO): NO